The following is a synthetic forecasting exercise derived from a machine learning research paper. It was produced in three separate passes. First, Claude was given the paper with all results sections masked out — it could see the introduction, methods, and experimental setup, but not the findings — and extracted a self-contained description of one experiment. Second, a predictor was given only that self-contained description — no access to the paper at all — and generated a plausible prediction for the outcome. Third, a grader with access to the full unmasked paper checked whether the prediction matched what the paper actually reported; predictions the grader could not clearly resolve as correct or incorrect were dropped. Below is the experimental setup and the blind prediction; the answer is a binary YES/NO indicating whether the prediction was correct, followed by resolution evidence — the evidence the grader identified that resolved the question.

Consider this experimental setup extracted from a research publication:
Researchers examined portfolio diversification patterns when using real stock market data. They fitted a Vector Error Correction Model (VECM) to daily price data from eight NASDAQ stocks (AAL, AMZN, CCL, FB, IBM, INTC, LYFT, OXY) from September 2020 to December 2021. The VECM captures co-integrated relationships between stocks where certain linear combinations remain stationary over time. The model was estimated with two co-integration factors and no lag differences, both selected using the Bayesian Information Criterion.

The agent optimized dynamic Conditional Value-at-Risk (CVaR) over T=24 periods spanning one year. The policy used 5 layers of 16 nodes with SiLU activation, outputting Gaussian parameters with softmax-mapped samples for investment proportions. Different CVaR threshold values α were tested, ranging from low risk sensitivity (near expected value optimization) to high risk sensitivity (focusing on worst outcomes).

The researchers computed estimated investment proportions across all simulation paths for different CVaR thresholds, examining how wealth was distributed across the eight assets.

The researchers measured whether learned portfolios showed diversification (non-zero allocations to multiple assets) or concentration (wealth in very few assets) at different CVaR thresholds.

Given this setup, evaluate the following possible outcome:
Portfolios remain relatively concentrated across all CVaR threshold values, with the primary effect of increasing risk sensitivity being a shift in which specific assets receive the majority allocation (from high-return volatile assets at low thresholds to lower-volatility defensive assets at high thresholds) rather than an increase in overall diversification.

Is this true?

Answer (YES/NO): NO